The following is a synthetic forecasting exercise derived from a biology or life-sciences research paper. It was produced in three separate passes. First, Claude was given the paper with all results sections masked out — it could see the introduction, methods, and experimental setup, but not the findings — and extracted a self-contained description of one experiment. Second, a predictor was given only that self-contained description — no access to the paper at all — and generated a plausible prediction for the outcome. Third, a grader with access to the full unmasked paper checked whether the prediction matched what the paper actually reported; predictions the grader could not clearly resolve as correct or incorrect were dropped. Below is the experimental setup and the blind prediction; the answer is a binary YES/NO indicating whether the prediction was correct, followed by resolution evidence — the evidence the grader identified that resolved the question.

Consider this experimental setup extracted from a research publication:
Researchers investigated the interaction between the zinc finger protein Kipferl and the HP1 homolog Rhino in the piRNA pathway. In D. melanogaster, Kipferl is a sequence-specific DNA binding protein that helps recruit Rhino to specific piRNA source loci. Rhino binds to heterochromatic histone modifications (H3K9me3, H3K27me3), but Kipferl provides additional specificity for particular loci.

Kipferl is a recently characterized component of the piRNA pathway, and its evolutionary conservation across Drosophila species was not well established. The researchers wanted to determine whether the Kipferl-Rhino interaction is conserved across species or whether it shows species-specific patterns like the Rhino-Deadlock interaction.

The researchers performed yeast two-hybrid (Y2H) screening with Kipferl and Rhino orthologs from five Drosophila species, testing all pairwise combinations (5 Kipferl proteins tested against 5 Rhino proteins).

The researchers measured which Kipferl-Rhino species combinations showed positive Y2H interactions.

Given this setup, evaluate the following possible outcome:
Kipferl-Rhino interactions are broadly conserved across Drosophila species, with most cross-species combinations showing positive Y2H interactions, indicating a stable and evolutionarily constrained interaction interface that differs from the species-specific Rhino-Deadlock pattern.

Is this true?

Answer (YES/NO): YES